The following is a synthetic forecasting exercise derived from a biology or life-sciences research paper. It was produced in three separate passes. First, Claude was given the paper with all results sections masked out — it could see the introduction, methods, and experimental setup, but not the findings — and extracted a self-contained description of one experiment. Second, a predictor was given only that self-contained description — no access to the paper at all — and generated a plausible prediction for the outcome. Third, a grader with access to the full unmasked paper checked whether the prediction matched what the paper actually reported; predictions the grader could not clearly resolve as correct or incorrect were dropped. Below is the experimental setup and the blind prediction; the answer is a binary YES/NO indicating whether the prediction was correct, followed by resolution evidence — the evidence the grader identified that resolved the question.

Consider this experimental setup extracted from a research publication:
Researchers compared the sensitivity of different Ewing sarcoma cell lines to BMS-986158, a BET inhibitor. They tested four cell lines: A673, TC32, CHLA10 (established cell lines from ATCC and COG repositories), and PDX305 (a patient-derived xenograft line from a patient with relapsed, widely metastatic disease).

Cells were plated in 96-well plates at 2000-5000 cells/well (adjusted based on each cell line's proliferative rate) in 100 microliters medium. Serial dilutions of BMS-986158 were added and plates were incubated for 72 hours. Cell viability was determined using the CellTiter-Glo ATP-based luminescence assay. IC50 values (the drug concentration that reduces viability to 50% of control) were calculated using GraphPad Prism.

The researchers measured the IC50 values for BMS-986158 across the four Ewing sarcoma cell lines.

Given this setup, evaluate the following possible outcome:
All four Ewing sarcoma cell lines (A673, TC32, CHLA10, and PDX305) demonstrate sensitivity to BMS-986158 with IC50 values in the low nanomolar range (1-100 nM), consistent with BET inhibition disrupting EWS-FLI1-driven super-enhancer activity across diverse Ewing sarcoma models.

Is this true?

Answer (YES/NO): YES